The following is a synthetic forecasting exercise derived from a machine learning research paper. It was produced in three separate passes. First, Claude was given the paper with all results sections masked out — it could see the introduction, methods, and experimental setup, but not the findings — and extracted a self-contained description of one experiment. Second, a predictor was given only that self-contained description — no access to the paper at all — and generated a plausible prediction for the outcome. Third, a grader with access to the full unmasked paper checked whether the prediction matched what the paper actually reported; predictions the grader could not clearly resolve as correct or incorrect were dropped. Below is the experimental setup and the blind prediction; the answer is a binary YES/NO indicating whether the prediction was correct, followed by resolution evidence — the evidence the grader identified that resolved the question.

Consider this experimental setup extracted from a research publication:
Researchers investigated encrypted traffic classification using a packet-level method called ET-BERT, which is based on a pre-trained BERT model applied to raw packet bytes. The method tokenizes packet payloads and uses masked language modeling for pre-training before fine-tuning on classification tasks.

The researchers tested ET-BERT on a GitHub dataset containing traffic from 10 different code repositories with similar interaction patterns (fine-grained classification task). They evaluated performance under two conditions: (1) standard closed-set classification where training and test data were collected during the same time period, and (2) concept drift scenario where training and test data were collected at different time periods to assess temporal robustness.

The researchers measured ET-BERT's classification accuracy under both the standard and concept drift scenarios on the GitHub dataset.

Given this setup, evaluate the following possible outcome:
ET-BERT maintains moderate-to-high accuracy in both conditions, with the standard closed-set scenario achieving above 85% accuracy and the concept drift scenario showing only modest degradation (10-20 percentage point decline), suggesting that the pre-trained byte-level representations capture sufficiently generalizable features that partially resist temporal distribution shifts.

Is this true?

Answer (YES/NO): NO